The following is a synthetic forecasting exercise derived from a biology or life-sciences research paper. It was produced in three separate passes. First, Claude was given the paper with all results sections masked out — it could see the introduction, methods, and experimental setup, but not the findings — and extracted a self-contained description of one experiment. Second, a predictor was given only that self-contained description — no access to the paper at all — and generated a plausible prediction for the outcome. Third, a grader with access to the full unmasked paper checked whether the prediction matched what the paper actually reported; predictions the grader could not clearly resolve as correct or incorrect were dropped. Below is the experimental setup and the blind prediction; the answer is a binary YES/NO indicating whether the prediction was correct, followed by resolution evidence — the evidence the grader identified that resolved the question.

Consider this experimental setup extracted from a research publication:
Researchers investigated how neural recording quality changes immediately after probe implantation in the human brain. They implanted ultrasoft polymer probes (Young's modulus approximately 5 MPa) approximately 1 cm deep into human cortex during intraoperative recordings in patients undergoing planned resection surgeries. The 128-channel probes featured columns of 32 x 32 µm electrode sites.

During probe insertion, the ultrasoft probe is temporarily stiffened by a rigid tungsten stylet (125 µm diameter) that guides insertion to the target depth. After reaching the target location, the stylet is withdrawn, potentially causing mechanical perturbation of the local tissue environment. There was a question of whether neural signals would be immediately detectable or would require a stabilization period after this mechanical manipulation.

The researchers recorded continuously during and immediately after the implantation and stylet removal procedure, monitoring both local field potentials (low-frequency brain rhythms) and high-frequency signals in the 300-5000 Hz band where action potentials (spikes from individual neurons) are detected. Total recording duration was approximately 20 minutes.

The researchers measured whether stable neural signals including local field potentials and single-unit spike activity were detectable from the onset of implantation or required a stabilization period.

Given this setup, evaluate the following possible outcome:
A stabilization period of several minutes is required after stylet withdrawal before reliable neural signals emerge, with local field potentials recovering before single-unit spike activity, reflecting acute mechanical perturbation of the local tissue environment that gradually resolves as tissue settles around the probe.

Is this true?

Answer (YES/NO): NO